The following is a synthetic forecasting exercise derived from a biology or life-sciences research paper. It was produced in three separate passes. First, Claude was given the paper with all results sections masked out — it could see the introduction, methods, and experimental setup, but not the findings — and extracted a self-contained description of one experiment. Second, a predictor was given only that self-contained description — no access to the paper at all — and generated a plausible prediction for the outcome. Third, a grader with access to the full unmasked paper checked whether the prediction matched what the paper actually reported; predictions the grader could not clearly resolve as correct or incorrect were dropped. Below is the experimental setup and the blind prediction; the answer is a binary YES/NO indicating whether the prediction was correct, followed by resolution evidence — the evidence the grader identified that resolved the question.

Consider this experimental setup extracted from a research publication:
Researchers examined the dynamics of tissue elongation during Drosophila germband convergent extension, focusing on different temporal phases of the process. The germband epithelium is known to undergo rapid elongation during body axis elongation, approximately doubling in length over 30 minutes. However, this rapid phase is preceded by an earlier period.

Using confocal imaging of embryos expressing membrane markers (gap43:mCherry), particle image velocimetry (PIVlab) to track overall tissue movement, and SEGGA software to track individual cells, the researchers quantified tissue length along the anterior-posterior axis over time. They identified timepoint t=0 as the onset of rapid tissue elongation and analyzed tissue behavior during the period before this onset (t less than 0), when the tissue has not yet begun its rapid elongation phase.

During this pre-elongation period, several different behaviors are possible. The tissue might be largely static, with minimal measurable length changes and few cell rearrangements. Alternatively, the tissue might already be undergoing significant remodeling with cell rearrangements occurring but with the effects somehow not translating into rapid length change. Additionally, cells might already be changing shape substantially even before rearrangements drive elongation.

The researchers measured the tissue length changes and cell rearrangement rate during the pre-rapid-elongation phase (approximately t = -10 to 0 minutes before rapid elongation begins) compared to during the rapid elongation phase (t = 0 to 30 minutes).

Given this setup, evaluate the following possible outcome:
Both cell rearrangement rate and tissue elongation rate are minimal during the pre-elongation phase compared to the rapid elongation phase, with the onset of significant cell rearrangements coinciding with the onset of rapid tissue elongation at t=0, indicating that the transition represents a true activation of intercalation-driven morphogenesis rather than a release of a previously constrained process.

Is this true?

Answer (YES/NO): YES